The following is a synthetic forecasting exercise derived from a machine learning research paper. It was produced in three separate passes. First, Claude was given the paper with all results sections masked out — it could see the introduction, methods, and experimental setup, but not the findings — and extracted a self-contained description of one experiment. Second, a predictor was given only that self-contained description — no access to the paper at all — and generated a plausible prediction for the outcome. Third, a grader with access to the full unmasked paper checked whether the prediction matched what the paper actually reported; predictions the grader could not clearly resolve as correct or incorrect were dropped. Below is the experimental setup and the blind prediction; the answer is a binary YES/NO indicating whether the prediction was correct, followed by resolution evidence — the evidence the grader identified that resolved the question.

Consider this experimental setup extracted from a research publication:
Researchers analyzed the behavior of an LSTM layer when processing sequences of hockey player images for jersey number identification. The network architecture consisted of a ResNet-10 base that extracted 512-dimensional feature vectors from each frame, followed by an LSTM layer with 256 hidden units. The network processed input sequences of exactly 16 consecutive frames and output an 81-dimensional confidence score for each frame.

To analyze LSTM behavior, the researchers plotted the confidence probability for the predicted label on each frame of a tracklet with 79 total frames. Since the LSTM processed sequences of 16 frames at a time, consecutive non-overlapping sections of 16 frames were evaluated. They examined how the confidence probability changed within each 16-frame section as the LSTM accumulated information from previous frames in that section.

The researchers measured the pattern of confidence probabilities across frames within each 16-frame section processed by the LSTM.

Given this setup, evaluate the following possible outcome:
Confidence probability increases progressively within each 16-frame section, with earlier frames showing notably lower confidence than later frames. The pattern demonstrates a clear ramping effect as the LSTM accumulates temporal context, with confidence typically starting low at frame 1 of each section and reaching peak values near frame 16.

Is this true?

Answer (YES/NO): YES